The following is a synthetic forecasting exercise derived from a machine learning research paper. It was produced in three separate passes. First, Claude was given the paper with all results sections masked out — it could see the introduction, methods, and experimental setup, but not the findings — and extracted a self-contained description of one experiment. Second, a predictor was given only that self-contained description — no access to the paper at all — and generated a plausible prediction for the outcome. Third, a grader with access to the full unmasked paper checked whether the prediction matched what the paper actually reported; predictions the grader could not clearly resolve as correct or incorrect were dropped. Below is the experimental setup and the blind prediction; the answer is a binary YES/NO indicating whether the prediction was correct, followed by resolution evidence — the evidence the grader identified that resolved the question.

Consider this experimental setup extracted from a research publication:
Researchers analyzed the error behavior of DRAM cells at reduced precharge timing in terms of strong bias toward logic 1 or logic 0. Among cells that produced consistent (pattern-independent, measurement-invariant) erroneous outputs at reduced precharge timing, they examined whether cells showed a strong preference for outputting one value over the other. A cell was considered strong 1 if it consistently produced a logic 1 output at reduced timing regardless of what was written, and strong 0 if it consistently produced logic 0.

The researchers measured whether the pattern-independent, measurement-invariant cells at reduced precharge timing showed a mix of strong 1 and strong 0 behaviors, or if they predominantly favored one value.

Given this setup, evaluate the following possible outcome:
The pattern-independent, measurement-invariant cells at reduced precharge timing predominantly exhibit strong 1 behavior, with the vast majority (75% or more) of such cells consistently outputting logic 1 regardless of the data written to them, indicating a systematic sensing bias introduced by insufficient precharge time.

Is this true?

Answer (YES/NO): NO